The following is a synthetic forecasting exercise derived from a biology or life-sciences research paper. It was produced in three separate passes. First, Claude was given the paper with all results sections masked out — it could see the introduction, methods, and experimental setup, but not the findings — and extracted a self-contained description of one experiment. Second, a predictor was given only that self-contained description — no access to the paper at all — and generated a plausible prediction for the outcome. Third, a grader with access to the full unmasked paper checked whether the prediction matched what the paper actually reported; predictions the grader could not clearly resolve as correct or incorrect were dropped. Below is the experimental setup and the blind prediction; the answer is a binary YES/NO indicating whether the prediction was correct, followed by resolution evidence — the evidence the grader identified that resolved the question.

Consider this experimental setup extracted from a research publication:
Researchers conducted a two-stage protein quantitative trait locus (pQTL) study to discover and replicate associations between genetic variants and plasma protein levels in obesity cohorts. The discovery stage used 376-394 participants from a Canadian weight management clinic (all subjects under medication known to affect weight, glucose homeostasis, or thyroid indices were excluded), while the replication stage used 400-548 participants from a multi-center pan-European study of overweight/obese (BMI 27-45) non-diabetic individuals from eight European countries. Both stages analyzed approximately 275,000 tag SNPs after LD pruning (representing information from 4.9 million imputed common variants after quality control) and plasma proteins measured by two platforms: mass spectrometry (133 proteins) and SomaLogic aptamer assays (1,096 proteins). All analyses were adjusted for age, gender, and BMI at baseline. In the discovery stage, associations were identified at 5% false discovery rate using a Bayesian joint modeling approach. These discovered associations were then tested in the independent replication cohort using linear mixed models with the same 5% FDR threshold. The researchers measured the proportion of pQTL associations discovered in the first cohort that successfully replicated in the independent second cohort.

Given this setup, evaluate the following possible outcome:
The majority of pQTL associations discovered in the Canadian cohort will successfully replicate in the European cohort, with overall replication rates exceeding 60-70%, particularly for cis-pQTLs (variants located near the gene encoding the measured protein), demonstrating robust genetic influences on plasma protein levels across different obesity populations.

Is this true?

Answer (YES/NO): YES